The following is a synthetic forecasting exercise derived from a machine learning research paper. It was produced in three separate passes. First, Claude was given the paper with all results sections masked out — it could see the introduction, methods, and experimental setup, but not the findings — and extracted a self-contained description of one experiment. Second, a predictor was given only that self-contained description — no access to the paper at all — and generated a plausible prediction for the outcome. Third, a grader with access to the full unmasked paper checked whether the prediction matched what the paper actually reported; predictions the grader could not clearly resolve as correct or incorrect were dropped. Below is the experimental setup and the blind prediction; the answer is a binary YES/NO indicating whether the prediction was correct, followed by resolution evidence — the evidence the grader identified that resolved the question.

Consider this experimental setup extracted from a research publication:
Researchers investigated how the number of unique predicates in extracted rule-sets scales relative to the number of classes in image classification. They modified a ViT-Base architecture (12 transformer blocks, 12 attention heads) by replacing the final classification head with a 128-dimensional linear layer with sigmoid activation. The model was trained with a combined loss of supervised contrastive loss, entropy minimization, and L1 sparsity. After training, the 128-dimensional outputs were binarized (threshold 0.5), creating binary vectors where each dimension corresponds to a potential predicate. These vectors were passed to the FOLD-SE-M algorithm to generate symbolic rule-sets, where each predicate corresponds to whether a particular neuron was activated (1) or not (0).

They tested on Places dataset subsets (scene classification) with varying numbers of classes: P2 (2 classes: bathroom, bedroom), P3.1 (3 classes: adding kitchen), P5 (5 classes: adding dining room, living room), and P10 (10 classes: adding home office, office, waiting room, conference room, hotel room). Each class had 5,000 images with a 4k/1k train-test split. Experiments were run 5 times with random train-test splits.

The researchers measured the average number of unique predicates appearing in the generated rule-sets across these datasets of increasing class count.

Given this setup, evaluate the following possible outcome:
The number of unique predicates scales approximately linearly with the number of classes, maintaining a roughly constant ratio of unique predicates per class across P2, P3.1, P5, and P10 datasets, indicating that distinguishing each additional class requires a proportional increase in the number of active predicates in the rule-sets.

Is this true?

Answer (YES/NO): NO